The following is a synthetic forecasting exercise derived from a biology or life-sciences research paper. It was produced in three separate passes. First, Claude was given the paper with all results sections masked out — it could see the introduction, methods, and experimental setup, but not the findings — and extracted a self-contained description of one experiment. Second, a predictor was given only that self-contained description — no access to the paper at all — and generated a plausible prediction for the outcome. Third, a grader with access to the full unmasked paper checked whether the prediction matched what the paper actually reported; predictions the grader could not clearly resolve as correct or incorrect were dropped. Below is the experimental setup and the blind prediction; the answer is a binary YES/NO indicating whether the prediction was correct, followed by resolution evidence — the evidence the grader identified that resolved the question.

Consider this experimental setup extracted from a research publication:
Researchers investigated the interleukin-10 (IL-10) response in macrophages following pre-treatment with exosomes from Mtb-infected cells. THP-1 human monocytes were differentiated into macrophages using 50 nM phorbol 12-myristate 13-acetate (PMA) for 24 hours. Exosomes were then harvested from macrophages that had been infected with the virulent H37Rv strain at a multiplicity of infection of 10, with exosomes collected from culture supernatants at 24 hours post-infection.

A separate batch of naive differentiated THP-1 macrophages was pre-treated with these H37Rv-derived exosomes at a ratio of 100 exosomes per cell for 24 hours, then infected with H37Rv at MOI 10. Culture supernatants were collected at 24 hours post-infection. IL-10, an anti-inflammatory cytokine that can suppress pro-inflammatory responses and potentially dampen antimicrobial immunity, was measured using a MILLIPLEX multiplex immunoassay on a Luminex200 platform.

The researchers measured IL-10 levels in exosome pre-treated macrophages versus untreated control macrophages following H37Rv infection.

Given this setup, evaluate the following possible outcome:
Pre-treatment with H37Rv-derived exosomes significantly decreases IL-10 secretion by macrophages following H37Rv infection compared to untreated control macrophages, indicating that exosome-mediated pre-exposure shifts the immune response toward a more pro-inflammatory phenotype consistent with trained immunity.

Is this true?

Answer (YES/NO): NO